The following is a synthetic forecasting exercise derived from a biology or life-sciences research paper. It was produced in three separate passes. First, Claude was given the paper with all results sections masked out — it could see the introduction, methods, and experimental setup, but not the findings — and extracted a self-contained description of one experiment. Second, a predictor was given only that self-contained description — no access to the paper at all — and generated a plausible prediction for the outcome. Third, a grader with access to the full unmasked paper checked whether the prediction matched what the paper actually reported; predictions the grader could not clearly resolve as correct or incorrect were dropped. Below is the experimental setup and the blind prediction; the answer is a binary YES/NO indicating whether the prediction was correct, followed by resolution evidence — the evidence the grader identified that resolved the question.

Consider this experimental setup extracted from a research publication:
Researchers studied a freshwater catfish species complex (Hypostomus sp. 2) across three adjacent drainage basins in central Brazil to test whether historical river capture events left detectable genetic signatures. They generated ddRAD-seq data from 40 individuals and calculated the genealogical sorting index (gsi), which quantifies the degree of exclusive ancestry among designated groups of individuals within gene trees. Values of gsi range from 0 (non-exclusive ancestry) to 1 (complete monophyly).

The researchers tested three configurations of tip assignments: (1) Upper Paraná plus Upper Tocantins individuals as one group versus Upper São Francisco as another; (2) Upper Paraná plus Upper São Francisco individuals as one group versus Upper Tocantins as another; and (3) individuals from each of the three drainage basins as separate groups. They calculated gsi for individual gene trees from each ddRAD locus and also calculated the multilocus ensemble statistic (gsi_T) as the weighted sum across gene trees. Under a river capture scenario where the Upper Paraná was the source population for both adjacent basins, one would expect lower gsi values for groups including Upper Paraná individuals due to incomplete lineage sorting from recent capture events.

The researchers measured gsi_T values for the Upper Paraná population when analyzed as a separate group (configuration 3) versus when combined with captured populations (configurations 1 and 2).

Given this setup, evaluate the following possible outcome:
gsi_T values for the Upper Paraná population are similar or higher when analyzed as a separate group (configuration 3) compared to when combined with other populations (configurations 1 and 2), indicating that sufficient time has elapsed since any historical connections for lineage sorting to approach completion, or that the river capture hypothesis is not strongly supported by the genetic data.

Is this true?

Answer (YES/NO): NO